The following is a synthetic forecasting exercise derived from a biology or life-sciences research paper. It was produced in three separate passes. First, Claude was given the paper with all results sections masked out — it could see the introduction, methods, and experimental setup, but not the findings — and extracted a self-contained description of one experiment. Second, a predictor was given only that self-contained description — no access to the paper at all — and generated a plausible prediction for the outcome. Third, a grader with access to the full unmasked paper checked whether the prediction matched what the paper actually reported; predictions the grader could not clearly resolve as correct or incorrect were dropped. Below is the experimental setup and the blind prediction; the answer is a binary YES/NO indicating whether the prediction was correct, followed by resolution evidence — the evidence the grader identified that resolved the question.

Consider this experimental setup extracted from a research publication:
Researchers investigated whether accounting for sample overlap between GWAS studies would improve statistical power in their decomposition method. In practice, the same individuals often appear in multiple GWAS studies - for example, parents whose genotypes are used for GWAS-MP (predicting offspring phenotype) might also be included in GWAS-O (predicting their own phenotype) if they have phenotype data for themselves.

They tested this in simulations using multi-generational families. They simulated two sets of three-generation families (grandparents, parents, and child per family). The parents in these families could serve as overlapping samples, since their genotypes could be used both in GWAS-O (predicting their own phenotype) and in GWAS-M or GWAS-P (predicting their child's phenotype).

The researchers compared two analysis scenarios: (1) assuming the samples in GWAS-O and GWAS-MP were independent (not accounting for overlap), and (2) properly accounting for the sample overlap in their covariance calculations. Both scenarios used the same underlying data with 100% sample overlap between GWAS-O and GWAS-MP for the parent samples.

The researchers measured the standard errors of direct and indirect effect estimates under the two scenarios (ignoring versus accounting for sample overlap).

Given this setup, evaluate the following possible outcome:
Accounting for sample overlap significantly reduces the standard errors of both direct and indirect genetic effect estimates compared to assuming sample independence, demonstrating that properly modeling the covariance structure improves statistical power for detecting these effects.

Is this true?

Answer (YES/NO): YES